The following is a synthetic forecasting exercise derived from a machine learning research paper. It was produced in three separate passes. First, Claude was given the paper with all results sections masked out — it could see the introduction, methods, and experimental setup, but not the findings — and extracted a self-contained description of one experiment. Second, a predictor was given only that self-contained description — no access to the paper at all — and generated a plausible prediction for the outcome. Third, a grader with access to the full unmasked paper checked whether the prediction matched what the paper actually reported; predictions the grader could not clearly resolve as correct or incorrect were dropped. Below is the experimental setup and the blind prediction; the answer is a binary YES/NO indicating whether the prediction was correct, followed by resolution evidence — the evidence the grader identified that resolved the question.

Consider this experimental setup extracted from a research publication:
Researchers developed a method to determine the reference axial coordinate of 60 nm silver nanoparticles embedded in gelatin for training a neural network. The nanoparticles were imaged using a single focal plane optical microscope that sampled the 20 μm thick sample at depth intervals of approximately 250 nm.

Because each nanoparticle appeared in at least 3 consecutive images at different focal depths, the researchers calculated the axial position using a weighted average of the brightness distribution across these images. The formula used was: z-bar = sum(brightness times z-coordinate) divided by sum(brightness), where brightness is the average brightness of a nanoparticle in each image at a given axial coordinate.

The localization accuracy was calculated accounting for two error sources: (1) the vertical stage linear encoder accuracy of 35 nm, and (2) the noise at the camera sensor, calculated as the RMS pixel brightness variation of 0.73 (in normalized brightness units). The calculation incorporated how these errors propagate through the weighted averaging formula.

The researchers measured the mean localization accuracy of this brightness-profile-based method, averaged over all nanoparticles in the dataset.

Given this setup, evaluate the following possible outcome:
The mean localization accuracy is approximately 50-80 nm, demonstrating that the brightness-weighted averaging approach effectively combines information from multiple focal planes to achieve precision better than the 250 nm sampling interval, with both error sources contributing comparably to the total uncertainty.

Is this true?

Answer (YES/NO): NO